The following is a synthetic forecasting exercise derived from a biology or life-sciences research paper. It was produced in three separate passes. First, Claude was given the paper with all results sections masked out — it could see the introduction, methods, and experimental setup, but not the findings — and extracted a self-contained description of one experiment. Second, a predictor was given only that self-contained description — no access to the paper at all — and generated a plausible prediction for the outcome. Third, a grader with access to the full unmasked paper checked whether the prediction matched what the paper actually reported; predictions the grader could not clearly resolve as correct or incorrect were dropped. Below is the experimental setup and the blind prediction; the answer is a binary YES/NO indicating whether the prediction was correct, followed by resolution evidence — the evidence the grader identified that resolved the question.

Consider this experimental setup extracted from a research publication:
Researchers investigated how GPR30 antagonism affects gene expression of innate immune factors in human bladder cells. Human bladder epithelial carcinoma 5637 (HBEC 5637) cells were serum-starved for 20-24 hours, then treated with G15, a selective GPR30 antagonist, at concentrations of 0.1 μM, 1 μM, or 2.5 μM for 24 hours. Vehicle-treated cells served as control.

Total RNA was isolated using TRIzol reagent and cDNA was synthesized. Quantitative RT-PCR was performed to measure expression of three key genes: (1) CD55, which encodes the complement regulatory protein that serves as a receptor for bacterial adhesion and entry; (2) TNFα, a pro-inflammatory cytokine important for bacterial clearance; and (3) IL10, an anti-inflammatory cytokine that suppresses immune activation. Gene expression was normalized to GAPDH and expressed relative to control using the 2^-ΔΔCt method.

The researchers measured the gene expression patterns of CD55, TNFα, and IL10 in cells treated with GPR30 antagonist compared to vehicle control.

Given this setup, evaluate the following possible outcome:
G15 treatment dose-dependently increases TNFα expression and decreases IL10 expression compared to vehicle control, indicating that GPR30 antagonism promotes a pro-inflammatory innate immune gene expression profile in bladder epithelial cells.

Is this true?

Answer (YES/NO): NO